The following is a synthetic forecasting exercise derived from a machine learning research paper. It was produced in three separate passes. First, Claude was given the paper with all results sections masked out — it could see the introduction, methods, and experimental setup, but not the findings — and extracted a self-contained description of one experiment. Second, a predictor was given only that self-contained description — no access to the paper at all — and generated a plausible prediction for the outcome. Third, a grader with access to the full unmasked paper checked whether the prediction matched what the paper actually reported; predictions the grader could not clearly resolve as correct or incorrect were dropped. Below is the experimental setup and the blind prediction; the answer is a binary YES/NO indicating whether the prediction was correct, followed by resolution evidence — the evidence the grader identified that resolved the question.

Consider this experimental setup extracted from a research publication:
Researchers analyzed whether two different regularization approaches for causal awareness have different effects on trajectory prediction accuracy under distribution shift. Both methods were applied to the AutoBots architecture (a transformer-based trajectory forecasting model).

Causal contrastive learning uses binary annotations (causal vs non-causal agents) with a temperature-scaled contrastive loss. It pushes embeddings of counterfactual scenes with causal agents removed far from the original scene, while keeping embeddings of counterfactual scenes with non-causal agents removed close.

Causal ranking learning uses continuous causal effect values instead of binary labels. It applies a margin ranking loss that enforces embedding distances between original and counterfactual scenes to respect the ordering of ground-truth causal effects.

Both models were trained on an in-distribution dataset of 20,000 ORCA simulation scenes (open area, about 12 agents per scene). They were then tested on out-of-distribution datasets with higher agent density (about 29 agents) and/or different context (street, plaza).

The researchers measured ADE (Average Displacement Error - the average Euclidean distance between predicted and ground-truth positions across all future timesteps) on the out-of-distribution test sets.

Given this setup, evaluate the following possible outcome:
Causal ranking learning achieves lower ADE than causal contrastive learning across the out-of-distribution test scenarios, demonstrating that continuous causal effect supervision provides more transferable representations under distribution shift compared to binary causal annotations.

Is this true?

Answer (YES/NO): YES